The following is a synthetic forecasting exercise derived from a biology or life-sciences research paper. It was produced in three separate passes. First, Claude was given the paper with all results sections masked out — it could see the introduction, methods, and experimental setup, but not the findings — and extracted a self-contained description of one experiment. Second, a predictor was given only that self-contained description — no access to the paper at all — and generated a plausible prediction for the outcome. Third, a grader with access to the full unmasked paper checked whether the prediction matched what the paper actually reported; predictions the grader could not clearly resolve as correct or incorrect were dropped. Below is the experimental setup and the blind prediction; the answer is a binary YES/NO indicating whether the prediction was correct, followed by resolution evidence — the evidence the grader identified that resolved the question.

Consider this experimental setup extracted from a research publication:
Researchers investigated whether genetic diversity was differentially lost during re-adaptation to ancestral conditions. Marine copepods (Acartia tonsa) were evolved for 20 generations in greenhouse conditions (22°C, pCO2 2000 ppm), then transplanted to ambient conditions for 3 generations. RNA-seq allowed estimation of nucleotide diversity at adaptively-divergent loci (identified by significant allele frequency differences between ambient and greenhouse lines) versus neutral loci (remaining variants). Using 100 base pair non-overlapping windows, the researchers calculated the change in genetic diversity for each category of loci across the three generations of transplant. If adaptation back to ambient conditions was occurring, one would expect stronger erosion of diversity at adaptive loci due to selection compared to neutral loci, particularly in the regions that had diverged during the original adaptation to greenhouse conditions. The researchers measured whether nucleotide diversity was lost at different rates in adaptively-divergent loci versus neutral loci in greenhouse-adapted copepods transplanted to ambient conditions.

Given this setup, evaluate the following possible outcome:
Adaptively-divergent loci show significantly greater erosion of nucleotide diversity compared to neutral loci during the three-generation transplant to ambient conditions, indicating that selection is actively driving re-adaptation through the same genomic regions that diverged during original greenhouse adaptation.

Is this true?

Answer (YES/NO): YES